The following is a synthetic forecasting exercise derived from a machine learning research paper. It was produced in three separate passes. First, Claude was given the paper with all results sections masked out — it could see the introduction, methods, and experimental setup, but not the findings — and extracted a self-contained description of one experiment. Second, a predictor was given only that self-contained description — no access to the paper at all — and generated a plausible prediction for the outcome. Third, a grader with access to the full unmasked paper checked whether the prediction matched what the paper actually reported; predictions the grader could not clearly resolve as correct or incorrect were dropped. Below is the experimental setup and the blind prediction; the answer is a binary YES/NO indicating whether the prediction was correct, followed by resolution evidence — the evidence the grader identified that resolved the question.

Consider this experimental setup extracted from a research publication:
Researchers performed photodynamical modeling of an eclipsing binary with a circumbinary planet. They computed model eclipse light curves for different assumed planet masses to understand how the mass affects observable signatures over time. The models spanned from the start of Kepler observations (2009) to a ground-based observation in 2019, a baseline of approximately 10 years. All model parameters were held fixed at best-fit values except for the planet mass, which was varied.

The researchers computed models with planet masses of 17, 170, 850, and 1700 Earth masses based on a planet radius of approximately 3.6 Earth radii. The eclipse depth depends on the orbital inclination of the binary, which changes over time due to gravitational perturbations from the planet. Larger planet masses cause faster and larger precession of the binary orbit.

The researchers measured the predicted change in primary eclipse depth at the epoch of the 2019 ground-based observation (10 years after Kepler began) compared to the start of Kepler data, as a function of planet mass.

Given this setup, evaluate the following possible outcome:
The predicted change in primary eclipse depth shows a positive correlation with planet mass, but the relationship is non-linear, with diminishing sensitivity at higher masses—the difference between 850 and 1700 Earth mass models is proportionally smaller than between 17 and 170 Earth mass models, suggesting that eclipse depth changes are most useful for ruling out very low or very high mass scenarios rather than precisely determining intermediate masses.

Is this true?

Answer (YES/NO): NO